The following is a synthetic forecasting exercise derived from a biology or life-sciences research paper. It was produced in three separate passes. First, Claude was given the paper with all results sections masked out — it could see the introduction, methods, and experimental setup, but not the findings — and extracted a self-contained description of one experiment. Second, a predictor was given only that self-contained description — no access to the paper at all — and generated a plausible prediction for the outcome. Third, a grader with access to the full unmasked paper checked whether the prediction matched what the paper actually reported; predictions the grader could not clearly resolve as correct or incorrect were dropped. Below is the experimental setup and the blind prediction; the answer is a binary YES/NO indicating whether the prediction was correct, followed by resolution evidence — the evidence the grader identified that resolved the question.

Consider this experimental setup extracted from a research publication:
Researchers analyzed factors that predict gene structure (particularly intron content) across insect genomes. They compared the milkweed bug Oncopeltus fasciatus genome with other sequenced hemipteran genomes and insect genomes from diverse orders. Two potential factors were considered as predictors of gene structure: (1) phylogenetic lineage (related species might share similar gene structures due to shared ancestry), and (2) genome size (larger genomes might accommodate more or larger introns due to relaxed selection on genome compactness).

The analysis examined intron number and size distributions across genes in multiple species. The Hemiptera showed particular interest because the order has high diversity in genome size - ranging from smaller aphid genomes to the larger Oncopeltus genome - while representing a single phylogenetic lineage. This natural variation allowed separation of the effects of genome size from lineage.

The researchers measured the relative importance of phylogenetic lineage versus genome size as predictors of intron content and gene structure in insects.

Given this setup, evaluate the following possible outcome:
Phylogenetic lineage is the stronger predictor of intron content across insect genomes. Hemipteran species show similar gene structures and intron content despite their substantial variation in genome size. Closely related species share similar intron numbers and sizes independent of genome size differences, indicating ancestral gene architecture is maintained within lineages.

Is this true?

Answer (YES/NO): YES